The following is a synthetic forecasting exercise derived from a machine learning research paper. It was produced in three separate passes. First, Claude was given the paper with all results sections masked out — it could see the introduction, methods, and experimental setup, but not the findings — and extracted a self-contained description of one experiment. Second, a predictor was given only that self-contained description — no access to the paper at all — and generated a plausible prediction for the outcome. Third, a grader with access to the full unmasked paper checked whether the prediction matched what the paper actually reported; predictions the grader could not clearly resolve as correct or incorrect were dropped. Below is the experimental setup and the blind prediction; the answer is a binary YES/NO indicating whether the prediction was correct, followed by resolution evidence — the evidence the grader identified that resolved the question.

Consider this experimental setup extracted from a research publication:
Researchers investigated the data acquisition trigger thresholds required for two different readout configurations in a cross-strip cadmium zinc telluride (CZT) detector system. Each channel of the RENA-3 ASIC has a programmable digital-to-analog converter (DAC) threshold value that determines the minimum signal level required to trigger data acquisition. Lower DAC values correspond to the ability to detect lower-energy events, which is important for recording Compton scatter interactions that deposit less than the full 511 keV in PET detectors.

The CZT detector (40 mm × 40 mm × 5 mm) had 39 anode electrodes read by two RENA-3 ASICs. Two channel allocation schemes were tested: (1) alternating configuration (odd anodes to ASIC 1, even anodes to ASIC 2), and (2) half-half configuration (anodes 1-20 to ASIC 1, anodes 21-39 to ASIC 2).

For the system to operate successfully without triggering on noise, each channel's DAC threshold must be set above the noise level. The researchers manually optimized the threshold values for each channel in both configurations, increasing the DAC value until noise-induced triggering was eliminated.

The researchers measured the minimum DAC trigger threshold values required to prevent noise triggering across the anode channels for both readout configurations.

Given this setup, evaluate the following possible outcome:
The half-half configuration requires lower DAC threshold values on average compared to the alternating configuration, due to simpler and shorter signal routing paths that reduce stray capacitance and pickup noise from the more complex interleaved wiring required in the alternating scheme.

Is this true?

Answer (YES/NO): NO